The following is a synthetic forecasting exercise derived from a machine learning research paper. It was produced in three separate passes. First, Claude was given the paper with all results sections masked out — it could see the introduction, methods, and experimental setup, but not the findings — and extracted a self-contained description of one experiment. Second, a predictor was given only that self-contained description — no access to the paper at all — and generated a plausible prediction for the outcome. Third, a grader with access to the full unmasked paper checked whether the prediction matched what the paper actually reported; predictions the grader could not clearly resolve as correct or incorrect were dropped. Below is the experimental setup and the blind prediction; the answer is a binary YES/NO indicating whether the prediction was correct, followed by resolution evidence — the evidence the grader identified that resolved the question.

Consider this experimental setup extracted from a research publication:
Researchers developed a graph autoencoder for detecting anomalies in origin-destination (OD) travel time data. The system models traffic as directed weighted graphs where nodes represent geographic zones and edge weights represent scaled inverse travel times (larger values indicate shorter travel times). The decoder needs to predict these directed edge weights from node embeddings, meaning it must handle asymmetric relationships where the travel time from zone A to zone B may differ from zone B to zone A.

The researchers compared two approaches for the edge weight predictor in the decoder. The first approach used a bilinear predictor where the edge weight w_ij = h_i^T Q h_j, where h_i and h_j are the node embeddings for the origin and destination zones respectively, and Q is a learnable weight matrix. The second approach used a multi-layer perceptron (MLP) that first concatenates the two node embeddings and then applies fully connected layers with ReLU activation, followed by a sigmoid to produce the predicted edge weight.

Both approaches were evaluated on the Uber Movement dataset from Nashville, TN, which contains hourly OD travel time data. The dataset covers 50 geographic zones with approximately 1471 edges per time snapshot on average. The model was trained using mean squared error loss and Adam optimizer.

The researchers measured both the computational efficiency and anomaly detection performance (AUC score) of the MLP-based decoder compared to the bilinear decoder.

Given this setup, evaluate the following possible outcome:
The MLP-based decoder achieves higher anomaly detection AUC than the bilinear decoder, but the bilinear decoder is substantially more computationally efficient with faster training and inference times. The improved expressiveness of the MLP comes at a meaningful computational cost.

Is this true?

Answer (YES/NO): NO